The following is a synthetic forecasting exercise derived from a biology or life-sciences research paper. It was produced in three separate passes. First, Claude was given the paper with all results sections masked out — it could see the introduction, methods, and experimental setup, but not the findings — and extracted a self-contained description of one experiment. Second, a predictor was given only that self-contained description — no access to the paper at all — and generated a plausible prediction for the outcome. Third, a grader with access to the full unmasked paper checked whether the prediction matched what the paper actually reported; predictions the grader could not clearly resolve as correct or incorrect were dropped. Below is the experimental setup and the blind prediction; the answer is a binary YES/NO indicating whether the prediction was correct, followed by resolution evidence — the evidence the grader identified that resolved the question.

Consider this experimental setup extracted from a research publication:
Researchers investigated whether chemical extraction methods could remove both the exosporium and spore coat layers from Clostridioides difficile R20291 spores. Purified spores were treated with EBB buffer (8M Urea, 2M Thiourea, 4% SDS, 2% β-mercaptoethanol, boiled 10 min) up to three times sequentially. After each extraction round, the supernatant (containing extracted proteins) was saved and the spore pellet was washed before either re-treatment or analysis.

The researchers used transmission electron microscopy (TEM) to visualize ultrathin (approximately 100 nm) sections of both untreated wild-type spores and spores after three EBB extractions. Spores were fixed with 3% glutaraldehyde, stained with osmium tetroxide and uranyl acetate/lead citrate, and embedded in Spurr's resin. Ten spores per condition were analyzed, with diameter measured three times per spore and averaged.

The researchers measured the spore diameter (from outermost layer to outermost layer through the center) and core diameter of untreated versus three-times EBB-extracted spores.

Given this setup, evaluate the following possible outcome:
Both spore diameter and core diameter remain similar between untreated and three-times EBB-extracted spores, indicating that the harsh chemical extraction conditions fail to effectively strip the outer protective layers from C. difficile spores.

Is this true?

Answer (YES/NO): NO